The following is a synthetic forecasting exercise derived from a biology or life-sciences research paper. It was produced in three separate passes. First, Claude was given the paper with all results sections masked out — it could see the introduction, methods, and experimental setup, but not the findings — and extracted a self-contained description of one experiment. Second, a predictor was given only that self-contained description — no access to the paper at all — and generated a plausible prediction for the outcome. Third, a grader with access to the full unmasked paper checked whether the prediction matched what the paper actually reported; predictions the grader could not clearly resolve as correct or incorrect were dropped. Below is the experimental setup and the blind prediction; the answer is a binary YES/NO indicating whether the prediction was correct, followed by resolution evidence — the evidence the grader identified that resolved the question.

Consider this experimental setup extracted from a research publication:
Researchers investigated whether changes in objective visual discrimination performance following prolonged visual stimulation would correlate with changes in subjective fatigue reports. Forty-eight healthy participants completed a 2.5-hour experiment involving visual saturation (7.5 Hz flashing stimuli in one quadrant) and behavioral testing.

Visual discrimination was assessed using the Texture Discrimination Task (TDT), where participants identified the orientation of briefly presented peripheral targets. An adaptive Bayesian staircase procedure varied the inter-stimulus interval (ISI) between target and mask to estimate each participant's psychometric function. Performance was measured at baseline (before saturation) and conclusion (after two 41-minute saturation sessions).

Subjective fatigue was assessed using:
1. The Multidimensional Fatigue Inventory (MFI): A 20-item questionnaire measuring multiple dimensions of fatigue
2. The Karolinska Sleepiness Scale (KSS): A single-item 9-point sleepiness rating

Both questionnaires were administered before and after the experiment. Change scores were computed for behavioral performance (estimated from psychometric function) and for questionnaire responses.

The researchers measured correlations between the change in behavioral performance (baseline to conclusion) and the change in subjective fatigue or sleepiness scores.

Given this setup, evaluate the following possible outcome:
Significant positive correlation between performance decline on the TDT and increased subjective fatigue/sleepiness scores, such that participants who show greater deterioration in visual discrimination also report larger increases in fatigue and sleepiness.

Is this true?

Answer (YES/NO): NO